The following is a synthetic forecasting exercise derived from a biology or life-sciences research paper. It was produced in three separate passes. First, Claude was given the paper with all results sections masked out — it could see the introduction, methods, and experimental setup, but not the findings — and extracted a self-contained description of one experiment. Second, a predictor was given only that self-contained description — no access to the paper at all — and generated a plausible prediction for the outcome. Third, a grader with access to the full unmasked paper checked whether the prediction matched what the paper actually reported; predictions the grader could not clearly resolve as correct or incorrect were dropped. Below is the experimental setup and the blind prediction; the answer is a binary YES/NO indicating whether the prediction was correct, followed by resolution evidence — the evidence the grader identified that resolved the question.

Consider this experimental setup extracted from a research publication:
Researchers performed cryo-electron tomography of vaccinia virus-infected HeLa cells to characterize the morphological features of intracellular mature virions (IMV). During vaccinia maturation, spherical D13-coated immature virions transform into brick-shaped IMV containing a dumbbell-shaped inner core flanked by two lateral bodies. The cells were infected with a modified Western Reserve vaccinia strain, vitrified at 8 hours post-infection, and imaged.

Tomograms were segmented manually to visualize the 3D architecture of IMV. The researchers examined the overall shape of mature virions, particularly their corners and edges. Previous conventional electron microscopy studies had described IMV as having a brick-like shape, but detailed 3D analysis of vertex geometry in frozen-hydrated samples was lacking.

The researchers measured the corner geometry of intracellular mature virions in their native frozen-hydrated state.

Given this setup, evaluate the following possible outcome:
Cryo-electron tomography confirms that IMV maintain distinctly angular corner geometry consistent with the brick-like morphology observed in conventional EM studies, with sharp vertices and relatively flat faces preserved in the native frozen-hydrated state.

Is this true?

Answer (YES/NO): NO